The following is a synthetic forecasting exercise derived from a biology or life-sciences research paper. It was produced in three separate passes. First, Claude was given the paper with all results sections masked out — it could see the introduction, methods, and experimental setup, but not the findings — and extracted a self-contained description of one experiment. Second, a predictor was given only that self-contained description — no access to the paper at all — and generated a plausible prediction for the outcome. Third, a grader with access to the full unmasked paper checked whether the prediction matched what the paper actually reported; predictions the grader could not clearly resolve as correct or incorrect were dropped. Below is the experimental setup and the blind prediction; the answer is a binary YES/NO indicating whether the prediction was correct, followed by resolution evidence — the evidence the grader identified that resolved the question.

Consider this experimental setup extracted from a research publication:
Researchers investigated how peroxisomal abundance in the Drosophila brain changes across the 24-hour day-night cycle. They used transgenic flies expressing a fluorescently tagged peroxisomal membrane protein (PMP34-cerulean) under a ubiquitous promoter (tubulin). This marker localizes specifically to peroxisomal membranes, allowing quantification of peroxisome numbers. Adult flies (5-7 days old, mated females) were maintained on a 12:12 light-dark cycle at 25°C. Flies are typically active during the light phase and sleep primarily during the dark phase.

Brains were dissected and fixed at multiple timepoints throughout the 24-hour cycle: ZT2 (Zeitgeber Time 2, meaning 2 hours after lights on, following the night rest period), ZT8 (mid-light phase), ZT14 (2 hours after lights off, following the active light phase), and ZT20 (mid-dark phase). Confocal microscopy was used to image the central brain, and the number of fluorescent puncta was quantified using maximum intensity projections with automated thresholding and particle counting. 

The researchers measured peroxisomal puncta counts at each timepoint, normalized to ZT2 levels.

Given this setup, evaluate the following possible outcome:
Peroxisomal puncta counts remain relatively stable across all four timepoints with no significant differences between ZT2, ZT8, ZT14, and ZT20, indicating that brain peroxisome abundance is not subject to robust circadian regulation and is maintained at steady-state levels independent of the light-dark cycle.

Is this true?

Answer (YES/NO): NO